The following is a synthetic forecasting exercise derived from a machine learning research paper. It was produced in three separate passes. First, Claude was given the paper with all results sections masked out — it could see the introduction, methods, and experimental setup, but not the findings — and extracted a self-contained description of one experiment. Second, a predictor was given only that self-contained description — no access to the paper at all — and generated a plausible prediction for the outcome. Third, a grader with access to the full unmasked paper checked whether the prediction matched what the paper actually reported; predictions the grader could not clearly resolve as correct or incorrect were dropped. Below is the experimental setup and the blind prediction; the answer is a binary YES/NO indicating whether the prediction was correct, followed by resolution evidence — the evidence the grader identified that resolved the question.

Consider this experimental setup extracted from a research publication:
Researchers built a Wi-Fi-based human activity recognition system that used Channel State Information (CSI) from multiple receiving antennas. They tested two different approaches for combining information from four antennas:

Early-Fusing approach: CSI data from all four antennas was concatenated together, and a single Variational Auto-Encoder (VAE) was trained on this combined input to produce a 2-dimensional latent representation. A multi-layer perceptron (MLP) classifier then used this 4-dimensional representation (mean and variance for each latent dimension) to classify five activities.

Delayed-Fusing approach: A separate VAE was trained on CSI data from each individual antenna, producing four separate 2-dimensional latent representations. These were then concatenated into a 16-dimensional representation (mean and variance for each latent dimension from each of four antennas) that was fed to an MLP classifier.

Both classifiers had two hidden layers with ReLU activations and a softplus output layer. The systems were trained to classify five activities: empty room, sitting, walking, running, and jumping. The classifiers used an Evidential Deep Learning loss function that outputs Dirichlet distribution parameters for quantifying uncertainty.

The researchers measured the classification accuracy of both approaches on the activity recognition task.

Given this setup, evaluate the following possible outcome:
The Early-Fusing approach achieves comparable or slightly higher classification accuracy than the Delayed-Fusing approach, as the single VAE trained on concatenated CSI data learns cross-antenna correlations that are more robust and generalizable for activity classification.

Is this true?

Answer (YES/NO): NO